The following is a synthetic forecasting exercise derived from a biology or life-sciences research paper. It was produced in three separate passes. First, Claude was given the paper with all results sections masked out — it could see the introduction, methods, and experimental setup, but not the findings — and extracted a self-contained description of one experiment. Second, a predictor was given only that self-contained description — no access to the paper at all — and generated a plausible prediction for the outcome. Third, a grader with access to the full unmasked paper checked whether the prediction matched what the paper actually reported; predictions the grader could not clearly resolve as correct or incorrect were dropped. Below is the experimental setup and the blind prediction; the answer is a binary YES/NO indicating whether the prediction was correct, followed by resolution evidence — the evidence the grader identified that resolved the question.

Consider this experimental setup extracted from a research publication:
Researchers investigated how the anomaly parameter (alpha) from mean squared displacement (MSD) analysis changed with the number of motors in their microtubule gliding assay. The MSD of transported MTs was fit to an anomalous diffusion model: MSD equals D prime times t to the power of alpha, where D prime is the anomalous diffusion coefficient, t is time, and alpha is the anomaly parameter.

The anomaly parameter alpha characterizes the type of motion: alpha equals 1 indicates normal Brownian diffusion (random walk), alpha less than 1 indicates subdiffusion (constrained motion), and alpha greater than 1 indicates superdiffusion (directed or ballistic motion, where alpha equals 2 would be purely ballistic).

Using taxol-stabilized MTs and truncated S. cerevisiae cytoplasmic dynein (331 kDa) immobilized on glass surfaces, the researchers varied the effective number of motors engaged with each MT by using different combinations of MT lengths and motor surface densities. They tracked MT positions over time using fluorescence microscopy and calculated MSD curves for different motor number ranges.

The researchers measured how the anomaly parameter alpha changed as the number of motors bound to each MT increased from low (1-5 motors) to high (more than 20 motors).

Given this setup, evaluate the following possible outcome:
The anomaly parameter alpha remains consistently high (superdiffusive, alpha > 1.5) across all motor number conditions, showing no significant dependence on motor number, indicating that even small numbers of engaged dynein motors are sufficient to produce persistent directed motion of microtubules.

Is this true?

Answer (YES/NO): YES